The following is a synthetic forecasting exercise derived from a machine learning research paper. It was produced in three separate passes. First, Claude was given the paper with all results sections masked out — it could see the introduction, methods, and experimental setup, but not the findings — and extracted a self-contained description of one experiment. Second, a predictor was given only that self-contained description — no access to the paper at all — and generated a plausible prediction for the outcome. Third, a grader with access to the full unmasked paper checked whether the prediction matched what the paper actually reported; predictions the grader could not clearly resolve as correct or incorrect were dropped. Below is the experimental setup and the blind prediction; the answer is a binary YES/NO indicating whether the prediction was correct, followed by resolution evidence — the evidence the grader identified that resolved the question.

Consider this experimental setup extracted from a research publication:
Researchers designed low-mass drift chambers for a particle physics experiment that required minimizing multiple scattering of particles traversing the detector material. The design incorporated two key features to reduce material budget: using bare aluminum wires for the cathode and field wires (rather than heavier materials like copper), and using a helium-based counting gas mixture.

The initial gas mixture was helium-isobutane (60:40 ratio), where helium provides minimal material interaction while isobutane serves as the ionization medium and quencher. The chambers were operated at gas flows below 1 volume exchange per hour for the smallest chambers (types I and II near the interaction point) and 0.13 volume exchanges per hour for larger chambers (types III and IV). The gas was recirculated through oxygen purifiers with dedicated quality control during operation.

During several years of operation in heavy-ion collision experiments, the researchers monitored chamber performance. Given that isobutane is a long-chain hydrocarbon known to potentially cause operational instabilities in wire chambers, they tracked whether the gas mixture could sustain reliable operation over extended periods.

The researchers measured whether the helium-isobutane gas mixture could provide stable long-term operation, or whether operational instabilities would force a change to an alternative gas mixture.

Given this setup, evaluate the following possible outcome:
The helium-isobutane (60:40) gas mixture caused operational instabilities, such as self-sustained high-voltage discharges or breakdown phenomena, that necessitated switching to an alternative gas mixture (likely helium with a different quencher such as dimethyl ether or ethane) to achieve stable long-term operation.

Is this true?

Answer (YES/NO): NO